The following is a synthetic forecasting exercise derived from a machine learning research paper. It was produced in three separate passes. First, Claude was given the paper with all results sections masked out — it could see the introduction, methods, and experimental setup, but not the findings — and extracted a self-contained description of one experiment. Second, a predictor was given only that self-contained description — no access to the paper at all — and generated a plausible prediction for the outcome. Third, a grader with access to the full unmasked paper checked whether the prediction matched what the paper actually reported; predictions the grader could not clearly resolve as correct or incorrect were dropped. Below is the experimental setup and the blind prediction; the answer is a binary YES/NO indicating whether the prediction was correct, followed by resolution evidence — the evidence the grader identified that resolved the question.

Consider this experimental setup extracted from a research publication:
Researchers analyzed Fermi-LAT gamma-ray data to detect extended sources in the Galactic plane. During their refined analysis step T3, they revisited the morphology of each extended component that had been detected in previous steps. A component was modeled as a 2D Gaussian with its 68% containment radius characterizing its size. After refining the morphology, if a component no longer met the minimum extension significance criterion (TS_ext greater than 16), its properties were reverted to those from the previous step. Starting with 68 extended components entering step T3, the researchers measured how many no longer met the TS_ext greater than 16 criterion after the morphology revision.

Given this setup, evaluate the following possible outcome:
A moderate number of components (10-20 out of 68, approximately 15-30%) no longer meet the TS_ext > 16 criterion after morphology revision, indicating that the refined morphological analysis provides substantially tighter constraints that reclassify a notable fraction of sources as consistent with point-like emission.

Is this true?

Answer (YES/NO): YES